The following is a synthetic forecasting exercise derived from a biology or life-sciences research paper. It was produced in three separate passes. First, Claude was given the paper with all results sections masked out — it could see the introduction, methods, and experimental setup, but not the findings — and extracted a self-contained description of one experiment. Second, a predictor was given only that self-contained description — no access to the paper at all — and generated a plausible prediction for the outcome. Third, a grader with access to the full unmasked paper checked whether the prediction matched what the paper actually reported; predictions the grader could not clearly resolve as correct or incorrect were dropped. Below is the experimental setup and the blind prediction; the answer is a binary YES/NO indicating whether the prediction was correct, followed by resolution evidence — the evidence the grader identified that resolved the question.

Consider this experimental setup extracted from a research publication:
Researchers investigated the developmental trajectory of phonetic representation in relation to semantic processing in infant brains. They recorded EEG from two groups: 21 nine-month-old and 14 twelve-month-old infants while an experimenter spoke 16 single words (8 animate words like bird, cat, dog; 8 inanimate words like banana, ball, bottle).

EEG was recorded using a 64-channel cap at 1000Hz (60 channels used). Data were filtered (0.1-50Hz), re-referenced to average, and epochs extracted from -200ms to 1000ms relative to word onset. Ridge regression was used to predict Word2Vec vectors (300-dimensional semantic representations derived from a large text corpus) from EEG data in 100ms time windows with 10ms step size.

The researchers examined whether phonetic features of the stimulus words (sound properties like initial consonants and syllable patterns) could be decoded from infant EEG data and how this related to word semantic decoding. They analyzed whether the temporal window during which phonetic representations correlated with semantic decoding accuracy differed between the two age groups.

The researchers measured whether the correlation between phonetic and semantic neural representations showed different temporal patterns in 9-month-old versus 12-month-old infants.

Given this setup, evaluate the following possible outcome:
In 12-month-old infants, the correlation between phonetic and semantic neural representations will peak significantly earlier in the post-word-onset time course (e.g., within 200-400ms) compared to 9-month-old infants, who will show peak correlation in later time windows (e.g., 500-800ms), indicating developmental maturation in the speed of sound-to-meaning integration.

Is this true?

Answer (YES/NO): NO